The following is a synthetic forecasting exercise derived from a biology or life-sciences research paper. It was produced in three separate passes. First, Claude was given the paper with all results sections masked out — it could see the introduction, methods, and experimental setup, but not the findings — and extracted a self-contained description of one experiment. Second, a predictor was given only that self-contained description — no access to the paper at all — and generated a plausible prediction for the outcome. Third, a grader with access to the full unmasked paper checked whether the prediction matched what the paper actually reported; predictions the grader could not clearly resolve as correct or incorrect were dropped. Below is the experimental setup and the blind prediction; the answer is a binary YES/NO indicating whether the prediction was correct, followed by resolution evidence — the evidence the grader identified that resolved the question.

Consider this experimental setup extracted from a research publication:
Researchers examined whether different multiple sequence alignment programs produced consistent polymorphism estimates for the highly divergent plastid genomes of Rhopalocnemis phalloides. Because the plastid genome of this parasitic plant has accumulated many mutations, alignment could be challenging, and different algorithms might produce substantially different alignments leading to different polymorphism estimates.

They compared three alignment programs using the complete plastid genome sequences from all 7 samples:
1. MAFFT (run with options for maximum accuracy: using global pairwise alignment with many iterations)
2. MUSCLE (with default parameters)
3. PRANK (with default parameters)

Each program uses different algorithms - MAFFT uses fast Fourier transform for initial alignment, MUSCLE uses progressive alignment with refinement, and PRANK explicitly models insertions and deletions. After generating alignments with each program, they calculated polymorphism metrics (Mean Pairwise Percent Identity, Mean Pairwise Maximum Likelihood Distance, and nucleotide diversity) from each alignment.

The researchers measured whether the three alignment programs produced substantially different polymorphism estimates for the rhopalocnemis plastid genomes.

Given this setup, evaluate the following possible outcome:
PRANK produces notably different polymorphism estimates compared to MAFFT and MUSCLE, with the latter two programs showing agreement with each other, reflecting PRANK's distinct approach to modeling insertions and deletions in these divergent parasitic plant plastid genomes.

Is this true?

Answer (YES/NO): NO